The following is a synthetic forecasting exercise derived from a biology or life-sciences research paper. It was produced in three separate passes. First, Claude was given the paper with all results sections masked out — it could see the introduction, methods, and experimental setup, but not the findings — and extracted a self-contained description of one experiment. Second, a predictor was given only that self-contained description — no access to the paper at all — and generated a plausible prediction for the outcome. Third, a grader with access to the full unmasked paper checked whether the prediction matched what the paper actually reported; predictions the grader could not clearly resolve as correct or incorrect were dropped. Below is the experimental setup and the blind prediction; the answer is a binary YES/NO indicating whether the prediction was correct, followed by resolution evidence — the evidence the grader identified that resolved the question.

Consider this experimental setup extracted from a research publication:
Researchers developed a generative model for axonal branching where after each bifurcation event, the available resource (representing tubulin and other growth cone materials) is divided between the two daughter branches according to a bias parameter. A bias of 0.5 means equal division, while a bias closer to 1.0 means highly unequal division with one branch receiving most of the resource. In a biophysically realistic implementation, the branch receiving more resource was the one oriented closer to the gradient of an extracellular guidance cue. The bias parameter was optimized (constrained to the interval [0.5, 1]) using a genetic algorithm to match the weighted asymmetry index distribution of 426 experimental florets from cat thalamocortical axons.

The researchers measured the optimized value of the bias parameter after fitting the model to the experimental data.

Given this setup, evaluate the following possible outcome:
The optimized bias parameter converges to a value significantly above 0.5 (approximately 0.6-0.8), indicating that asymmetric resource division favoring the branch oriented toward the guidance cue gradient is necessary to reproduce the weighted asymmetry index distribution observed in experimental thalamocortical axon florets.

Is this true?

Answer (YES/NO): NO